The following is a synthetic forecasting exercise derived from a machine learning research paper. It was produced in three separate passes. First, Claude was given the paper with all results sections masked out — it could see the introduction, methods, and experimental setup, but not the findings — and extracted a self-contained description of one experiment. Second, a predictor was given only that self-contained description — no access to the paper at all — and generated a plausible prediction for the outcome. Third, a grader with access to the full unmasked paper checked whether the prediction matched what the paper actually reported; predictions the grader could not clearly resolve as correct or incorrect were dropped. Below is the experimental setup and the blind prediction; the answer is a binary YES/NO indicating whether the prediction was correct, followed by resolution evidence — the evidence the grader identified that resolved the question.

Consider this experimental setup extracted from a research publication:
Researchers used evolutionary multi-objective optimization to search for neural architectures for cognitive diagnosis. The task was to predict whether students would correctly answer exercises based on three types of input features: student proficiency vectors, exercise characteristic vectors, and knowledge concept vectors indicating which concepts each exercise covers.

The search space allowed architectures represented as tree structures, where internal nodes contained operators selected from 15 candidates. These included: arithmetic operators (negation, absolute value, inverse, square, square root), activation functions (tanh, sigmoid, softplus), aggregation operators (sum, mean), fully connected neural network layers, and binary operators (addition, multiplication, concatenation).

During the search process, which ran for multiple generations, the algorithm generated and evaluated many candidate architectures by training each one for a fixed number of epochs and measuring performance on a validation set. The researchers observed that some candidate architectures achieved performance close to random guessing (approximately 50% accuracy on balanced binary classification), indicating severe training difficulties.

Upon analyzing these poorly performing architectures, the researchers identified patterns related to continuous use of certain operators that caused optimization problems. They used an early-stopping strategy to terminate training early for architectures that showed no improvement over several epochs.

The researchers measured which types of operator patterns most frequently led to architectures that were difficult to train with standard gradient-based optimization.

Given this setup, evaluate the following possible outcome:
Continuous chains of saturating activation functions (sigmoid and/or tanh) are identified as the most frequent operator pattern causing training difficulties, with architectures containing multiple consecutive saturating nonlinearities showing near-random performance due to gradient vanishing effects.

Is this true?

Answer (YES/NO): NO